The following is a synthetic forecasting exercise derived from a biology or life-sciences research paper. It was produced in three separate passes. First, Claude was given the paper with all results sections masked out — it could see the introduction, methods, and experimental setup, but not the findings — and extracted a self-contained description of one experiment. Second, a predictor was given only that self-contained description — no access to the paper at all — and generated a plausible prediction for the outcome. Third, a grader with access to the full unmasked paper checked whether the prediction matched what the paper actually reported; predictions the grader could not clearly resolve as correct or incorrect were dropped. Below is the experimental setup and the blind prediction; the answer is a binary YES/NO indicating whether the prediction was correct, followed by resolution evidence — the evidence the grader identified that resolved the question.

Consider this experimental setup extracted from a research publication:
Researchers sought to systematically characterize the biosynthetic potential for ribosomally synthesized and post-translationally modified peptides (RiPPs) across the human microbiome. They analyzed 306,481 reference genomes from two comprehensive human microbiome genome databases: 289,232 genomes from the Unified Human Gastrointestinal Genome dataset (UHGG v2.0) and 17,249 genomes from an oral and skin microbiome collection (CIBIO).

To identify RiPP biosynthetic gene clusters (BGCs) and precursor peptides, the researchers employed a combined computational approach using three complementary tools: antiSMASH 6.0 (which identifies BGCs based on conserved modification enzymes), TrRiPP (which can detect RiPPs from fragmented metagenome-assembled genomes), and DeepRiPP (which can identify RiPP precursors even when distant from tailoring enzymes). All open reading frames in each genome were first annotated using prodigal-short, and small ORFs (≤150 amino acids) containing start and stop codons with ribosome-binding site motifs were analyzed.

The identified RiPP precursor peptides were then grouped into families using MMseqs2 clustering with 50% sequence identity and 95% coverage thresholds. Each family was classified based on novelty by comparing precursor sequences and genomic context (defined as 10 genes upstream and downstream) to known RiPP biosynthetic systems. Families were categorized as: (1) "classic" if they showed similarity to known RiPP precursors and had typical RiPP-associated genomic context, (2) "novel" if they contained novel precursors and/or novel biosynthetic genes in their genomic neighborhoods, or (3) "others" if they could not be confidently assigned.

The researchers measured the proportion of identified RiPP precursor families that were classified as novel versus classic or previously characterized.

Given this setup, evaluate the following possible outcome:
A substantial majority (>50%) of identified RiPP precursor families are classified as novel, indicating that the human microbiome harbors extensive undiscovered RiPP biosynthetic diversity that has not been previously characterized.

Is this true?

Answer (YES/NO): YES